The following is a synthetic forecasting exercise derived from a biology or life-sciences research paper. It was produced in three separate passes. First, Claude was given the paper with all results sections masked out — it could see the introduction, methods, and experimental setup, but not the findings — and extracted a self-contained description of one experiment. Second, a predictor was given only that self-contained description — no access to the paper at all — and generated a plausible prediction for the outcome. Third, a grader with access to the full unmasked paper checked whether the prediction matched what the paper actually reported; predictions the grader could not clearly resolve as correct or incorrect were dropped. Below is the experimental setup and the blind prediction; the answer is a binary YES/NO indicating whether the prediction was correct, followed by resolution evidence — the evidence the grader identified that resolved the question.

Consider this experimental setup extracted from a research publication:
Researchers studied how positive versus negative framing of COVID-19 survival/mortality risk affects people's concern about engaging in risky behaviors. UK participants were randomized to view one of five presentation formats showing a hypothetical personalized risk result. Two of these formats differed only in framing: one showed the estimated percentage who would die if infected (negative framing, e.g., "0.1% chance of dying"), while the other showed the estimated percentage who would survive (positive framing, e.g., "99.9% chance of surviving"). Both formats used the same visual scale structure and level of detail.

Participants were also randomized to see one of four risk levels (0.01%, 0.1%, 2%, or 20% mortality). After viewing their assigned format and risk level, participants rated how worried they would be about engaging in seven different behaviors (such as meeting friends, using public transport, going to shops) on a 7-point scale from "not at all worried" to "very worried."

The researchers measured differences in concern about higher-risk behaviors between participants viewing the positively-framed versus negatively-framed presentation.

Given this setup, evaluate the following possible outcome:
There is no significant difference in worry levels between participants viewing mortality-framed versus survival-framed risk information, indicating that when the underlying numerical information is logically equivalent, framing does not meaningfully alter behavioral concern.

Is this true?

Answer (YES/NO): NO